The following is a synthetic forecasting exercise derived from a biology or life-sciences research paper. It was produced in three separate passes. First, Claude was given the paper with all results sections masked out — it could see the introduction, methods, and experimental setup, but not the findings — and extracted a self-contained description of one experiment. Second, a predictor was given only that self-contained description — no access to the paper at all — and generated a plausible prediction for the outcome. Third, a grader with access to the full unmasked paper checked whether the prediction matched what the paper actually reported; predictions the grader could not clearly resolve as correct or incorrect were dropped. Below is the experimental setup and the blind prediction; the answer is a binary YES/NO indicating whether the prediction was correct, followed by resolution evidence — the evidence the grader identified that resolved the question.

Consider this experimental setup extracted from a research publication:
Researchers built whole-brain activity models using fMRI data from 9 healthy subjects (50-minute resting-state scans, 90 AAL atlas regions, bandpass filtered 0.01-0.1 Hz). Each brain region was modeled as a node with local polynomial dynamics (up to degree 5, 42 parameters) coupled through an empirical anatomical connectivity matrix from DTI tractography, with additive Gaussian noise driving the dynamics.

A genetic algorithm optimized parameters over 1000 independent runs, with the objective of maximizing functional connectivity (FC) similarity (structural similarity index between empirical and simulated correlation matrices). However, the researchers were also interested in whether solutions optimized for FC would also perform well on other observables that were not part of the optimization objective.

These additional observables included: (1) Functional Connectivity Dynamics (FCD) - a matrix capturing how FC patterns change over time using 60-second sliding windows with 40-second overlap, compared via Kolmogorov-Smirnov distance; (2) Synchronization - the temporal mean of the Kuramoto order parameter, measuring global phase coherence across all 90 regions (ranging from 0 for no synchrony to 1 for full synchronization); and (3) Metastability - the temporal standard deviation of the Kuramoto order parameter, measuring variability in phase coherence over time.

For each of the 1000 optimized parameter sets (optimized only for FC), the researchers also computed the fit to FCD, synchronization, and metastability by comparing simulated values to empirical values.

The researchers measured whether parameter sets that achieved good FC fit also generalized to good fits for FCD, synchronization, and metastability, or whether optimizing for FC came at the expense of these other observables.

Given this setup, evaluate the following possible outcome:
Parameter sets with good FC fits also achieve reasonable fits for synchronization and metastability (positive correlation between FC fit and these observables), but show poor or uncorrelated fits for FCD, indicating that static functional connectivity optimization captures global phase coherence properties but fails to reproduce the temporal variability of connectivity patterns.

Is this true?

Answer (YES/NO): NO